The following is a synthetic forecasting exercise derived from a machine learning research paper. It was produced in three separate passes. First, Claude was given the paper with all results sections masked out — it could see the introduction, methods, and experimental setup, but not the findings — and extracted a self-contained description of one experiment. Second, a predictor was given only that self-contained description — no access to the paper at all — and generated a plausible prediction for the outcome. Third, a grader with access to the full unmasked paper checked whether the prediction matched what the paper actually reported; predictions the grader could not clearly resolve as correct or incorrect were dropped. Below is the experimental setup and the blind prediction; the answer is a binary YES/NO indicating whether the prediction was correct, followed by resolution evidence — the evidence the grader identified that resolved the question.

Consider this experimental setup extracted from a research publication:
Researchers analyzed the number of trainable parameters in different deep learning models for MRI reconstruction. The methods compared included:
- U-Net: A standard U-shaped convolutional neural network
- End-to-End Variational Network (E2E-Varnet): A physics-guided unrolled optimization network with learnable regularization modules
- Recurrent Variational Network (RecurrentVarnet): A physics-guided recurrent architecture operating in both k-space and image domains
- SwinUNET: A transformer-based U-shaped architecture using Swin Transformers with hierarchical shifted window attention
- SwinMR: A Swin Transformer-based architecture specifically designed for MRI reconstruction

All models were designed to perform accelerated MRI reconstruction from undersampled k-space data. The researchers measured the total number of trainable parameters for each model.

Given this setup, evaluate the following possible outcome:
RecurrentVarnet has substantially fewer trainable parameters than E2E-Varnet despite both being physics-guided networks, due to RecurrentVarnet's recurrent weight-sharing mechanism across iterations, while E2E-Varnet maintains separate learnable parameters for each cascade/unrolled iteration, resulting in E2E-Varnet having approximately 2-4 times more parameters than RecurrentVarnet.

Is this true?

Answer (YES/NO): NO